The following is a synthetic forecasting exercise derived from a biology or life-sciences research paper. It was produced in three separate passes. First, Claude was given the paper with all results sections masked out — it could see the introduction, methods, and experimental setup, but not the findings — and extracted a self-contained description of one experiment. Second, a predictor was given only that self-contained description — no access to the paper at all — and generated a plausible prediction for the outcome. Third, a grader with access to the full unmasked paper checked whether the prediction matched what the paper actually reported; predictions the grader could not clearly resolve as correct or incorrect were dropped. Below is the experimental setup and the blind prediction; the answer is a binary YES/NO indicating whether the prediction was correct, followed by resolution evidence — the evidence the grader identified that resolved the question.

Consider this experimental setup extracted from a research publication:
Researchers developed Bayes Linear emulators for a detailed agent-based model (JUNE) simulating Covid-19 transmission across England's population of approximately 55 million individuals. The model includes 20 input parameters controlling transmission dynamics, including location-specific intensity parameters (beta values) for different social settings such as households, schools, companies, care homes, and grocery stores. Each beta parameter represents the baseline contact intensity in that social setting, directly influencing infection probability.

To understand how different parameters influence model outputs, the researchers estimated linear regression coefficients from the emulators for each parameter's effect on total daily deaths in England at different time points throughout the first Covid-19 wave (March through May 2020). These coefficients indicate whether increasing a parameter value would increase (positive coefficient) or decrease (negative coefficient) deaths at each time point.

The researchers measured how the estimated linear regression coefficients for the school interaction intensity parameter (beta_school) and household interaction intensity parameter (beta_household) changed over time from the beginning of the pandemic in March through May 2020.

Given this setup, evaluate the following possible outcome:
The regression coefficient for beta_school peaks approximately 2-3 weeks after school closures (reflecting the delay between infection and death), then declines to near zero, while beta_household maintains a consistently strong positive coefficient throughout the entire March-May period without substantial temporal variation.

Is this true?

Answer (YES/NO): NO